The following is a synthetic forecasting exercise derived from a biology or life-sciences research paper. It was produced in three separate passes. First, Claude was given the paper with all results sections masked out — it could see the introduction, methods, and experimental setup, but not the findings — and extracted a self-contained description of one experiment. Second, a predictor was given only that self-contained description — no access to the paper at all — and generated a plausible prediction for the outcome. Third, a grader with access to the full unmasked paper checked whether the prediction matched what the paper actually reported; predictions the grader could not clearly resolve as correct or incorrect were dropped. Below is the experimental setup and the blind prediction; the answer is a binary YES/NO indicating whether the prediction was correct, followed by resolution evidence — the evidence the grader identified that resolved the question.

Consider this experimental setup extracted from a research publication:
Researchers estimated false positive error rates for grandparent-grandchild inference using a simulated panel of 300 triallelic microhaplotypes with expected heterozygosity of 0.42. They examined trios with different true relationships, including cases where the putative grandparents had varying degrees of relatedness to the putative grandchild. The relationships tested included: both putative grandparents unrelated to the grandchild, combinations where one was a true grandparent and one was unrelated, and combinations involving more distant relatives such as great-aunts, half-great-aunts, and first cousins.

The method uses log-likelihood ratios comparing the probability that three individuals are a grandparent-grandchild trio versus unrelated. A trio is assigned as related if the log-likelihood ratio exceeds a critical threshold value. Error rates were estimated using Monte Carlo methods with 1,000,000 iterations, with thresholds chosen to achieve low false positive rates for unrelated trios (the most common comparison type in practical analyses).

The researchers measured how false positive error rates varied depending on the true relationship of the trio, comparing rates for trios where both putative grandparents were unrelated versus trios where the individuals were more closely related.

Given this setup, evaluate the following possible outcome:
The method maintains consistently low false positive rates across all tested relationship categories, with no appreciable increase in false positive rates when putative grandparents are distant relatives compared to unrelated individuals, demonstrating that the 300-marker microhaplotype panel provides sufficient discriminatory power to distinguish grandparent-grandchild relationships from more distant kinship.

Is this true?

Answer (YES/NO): NO